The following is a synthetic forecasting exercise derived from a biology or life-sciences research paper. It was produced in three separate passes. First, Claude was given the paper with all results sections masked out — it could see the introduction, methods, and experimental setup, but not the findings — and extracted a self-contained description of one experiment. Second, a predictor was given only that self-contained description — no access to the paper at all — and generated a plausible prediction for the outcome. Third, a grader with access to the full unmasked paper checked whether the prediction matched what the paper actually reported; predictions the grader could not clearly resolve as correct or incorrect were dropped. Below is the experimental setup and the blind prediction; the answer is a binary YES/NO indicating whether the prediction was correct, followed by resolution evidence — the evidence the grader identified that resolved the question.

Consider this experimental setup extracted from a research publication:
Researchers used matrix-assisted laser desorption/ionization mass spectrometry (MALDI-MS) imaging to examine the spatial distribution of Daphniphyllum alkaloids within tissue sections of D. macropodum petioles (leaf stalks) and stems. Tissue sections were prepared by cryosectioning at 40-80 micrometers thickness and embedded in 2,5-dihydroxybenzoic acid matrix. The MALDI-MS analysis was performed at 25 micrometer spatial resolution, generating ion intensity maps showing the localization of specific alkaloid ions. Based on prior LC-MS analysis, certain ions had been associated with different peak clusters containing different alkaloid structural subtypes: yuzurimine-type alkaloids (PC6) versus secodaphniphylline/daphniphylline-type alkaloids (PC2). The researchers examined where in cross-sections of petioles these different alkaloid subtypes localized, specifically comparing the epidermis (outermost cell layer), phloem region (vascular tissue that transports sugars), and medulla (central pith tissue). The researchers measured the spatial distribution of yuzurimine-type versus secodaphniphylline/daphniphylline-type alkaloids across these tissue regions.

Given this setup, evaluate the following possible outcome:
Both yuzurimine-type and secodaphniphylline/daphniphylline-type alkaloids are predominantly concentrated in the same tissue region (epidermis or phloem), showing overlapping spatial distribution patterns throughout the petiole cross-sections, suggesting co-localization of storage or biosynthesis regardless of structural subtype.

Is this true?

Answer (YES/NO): NO